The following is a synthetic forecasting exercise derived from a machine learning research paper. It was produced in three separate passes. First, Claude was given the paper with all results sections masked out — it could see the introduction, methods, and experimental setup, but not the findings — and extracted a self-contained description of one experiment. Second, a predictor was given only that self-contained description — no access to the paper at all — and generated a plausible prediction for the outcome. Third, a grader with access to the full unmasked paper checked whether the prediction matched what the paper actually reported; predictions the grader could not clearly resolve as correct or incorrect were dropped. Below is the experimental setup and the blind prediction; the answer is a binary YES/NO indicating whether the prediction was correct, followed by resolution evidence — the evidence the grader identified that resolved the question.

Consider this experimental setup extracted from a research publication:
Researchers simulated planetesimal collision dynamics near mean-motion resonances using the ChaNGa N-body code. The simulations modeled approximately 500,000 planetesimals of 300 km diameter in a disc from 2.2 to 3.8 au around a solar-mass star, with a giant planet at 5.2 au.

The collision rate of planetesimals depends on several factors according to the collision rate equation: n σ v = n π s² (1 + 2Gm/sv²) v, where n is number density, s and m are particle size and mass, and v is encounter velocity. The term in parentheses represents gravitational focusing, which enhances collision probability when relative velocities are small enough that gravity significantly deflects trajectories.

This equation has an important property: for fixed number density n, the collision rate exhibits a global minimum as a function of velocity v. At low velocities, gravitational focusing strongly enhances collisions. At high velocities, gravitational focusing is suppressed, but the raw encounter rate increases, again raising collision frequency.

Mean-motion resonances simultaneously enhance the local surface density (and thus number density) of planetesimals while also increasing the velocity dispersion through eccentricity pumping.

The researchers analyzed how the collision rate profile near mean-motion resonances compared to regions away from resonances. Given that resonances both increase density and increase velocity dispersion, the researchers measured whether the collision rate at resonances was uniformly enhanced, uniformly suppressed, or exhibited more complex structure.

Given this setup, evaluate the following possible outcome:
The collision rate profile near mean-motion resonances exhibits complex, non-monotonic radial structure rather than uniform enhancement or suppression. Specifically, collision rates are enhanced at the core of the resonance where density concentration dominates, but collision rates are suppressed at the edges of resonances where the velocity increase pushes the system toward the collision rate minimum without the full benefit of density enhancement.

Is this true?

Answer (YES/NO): NO